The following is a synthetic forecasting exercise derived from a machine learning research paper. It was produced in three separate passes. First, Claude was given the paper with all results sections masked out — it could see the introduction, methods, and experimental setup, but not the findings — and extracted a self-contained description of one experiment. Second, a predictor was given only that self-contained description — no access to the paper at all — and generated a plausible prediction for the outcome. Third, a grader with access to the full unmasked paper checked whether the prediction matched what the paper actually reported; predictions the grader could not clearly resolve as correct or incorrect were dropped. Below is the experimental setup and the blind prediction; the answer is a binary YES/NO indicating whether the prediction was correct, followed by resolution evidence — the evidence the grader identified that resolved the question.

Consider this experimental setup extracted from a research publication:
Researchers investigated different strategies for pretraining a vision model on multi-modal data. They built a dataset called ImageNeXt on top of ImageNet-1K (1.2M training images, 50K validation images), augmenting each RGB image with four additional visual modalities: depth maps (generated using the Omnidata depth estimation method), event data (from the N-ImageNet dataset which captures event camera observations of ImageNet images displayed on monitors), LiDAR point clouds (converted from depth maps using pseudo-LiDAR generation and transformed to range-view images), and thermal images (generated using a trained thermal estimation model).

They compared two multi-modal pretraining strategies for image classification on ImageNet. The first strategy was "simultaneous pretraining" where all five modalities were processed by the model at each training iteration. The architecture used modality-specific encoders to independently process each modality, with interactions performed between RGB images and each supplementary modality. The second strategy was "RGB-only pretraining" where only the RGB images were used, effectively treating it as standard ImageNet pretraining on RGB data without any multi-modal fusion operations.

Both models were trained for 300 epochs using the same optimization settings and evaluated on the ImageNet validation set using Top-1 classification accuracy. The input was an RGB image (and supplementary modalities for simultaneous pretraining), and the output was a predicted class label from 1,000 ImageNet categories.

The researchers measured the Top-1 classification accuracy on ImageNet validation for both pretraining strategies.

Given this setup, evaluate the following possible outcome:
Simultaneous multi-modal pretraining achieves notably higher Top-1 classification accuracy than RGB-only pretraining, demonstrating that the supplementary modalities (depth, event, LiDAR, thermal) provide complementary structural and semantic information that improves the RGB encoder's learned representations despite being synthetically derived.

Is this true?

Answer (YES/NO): NO